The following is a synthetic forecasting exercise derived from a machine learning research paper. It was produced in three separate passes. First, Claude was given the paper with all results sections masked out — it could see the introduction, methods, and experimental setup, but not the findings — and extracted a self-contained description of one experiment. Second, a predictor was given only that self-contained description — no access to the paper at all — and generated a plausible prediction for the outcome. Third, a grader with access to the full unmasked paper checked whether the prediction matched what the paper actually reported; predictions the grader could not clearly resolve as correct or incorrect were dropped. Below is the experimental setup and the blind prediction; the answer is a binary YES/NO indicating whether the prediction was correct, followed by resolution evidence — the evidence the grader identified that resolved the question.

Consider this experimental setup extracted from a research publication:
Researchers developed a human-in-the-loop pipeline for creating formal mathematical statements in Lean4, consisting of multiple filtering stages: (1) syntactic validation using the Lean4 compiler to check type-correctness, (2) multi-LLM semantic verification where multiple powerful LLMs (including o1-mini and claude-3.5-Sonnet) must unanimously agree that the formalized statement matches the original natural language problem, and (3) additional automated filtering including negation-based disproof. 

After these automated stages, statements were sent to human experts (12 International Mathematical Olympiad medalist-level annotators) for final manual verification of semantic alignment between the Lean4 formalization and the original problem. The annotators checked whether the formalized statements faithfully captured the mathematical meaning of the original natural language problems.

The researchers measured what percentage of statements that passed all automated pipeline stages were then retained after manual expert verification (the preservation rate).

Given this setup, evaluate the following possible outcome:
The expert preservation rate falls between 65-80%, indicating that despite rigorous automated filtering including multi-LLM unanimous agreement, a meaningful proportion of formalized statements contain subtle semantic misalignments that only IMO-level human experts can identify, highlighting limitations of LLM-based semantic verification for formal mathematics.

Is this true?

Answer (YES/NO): YES